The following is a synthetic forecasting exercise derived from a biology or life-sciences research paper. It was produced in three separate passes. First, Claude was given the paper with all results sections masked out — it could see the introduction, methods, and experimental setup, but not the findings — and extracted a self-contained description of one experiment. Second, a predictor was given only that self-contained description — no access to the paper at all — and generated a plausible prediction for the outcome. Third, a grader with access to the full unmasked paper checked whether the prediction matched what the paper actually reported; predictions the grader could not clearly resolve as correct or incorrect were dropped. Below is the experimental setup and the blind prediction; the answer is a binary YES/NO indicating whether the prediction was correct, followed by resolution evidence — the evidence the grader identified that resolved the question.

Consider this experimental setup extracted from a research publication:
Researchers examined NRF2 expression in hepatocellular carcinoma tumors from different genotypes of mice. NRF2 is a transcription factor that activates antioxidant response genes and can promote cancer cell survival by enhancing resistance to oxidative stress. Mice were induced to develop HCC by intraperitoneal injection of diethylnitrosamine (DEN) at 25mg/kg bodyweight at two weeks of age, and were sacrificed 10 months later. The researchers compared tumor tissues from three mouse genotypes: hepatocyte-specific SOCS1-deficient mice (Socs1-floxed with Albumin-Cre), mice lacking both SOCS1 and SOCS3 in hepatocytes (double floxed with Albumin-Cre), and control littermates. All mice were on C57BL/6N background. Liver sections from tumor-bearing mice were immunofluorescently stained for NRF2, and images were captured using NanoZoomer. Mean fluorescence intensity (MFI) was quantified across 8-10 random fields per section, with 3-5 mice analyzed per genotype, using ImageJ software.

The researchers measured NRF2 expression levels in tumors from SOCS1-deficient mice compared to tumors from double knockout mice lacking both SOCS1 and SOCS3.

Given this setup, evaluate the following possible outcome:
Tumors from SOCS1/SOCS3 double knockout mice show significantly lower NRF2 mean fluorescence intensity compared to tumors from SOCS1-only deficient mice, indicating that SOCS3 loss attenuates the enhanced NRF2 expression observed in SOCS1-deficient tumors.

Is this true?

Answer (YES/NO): YES